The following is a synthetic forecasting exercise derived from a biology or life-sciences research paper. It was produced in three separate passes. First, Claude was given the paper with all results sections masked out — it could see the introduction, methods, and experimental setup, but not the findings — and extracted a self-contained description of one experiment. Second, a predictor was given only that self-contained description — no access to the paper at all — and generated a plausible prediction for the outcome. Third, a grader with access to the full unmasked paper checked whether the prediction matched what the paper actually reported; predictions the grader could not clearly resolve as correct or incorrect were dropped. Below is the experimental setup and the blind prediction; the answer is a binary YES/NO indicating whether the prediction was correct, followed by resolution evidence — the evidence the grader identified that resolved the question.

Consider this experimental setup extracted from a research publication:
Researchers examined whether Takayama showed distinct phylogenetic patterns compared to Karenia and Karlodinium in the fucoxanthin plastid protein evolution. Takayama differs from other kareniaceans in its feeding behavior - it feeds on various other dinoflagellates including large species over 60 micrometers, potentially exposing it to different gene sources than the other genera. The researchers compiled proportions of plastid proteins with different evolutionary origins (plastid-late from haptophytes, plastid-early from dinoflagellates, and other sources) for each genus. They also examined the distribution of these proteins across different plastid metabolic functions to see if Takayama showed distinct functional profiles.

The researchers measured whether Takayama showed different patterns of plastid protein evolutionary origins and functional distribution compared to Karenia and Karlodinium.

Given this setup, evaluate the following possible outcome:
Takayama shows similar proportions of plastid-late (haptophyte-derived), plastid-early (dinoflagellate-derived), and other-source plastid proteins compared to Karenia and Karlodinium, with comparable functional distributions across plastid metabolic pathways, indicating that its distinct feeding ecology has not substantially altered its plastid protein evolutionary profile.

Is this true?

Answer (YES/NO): NO